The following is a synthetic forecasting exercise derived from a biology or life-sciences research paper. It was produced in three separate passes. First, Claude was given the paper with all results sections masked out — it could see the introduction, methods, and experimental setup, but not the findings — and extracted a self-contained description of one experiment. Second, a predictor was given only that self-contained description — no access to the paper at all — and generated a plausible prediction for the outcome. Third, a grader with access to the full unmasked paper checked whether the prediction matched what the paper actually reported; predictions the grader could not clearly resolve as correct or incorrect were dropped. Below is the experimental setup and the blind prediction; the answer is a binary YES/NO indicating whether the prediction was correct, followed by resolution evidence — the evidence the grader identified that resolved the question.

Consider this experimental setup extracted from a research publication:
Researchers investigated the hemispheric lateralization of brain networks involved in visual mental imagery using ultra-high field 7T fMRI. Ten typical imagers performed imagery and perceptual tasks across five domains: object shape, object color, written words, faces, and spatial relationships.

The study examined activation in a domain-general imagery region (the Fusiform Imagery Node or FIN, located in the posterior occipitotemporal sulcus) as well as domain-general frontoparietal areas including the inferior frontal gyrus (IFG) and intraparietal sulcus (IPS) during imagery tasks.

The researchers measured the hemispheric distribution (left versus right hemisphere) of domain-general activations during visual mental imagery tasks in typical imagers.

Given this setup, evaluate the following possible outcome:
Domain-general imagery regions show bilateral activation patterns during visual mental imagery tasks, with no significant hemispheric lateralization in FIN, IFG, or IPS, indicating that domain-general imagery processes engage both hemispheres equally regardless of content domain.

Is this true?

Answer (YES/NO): NO